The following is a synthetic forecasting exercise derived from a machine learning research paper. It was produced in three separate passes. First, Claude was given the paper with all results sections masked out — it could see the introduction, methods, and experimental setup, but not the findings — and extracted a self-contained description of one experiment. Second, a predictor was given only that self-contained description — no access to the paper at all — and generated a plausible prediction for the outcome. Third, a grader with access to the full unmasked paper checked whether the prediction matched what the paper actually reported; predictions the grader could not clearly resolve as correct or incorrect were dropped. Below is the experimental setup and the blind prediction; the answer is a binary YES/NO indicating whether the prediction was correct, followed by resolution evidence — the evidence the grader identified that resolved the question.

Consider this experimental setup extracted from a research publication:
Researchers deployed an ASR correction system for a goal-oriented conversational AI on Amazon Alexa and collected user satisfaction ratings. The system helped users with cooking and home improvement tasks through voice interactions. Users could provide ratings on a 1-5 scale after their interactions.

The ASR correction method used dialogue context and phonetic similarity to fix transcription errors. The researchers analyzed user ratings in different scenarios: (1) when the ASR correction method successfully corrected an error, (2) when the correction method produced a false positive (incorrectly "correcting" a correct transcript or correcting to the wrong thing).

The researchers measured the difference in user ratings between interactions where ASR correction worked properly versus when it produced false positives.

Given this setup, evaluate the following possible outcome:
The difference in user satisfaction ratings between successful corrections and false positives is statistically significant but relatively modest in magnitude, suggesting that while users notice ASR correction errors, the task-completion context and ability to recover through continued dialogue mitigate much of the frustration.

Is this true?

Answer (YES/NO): NO